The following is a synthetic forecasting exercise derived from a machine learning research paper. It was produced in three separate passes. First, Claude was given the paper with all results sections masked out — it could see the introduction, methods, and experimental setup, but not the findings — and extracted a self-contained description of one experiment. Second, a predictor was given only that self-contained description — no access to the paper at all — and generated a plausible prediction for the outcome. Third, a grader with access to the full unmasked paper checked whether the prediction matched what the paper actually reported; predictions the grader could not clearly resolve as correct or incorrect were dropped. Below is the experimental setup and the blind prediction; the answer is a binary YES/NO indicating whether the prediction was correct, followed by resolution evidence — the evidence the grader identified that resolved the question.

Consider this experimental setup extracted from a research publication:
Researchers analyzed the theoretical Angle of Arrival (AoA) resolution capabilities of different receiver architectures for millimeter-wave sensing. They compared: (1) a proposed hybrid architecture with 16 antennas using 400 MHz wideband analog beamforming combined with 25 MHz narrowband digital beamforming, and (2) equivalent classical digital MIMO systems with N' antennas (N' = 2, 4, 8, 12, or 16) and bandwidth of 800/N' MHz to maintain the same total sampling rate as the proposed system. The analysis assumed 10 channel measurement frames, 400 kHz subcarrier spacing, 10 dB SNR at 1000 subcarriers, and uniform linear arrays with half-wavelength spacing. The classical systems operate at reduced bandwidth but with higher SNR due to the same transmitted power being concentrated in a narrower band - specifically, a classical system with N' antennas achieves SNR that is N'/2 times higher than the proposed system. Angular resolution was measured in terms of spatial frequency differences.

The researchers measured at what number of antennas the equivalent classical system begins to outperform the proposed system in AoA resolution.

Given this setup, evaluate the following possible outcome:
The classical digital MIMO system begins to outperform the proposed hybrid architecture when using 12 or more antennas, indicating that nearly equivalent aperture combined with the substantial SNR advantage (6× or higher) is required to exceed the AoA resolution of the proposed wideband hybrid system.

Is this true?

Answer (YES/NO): YES